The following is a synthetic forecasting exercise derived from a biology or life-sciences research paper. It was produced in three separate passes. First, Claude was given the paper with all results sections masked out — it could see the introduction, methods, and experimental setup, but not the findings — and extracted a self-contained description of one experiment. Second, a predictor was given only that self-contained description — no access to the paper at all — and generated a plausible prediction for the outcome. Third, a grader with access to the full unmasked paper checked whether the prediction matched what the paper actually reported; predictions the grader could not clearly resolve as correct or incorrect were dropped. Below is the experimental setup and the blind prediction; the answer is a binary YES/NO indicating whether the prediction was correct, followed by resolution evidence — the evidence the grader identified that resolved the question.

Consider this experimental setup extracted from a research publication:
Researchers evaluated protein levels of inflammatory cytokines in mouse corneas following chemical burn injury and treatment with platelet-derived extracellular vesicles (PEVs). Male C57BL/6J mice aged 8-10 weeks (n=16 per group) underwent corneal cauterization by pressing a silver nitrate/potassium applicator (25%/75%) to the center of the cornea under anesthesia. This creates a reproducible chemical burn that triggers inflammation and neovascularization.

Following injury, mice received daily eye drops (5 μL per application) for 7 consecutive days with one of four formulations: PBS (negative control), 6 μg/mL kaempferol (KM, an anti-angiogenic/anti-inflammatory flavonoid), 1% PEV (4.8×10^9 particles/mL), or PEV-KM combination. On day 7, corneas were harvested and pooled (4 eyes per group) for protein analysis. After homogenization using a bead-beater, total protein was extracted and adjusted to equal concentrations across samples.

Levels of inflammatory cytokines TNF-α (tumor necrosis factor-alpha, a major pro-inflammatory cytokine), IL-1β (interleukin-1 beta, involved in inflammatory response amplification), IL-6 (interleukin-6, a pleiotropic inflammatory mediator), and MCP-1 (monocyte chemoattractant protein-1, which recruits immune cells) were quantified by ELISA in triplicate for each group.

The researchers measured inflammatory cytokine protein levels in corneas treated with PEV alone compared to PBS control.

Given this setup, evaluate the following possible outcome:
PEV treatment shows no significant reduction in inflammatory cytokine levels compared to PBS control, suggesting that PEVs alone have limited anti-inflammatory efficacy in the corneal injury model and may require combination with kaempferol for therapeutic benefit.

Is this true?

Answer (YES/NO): NO